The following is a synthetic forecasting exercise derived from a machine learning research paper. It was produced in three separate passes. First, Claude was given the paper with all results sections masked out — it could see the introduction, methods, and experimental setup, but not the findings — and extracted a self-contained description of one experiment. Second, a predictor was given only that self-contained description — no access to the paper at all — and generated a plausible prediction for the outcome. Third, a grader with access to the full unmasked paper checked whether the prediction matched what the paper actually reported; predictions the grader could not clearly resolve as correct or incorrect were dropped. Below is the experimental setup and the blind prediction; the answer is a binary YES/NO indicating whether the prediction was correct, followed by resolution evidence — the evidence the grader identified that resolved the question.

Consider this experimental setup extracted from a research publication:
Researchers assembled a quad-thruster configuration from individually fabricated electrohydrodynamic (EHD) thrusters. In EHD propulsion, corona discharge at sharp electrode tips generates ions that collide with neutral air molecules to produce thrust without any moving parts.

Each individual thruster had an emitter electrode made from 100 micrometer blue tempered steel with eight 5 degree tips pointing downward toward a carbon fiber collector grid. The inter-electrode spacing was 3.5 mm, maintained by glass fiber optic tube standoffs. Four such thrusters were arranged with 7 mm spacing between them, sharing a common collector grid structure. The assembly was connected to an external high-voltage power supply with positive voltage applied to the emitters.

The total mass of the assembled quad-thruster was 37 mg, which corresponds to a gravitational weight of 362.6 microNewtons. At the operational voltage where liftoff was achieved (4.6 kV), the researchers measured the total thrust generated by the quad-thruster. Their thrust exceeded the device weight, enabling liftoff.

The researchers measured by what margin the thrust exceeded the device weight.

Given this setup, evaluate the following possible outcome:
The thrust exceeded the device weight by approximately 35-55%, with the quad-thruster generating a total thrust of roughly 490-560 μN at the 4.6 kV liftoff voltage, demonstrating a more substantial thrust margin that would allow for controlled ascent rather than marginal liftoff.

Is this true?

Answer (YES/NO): YES